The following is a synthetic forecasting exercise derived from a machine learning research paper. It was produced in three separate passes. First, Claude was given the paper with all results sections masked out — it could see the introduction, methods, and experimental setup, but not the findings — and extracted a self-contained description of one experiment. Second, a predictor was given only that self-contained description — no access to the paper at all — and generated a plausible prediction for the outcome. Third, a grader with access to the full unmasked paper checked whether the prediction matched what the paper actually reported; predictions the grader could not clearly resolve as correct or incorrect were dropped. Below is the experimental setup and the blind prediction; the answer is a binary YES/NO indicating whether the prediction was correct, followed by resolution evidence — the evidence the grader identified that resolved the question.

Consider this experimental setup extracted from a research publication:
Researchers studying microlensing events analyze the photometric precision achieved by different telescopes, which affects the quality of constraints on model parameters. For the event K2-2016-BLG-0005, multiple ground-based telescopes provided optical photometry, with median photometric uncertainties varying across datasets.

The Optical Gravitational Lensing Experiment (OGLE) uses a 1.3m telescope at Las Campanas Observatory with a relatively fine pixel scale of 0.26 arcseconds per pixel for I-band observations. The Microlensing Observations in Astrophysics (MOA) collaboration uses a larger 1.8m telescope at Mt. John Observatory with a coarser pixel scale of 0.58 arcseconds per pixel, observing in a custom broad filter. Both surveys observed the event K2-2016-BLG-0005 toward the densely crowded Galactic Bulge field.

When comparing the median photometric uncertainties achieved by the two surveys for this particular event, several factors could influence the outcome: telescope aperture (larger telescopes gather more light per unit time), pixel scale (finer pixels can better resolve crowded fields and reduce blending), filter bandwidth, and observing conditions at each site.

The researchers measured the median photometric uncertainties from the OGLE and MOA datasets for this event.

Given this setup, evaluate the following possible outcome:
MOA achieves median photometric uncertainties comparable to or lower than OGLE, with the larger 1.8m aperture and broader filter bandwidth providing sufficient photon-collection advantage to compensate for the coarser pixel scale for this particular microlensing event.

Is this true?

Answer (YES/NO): NO